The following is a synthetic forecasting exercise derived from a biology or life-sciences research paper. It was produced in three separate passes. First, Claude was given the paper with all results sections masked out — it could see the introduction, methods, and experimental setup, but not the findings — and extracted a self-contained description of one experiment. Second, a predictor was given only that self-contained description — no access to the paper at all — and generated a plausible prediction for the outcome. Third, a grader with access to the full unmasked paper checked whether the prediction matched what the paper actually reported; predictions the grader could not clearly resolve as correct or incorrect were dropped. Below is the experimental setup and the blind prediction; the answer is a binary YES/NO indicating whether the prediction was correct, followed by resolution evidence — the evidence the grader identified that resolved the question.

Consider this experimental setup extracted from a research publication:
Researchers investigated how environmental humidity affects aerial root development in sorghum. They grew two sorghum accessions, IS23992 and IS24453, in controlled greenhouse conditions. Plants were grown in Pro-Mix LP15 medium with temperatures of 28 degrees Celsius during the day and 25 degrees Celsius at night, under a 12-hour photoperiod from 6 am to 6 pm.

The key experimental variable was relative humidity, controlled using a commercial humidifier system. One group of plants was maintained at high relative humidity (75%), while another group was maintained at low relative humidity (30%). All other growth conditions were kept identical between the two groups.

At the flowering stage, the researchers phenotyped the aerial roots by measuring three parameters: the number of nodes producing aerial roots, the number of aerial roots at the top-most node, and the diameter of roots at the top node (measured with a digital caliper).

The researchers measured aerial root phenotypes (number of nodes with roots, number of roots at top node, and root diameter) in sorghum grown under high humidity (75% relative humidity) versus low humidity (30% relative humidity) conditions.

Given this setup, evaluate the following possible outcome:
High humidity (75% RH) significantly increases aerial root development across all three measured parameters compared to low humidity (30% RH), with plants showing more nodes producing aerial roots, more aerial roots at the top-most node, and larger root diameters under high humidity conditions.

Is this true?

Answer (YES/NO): NO